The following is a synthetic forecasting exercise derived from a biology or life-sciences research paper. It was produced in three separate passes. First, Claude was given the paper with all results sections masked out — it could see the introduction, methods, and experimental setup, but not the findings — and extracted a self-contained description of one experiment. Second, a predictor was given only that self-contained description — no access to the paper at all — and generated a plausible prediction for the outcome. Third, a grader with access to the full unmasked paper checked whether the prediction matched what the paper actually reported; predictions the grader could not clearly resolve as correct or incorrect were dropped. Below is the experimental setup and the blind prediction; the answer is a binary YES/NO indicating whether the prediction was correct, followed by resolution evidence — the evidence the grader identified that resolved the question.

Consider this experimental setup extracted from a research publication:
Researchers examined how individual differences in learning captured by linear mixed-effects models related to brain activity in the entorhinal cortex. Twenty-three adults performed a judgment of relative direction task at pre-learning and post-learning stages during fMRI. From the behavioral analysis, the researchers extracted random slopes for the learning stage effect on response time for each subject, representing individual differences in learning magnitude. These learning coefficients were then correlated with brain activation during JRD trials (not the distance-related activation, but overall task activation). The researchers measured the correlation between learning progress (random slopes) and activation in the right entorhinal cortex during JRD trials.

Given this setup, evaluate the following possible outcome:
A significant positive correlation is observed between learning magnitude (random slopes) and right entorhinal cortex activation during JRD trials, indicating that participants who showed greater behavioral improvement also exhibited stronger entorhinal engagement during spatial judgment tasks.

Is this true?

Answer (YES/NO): NO